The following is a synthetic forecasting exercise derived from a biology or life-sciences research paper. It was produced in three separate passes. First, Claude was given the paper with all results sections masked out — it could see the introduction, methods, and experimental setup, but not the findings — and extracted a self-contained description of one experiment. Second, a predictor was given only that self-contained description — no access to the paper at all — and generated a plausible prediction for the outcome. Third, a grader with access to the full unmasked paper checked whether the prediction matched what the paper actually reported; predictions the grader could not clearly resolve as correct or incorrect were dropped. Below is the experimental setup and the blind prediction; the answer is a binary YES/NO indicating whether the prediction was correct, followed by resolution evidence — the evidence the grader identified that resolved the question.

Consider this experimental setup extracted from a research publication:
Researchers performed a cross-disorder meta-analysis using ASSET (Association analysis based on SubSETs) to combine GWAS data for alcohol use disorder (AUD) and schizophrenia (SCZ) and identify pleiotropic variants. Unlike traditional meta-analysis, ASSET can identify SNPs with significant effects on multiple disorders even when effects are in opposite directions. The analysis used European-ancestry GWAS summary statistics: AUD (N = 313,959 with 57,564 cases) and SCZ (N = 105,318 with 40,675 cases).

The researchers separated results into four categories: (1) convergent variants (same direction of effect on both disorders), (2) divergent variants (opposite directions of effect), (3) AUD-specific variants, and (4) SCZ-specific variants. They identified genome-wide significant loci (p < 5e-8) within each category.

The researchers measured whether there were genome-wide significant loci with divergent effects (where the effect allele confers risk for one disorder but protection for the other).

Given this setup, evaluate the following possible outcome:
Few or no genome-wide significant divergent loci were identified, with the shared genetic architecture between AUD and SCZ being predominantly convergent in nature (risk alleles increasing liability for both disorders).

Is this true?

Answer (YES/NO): NO